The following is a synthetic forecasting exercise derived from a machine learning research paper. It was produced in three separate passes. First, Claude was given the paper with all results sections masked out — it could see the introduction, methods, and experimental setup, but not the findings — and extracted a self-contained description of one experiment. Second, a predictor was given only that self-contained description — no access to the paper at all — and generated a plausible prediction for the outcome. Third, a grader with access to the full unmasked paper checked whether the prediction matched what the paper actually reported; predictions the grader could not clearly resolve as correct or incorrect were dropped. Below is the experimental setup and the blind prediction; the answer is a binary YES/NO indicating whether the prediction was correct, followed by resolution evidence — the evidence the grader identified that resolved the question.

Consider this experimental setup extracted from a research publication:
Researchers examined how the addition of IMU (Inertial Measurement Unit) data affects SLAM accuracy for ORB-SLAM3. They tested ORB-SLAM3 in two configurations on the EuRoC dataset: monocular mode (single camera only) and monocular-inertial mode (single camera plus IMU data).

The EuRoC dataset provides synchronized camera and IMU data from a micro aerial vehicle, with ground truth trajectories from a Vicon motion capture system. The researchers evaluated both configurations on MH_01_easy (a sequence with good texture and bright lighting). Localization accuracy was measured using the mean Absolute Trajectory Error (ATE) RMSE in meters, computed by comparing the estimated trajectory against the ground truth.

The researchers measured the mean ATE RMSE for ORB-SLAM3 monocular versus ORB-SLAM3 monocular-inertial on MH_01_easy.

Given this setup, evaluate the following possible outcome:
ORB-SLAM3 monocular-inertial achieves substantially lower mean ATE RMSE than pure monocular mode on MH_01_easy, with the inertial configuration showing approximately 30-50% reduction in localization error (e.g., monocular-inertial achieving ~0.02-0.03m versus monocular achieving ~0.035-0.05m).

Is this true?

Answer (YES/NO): NO